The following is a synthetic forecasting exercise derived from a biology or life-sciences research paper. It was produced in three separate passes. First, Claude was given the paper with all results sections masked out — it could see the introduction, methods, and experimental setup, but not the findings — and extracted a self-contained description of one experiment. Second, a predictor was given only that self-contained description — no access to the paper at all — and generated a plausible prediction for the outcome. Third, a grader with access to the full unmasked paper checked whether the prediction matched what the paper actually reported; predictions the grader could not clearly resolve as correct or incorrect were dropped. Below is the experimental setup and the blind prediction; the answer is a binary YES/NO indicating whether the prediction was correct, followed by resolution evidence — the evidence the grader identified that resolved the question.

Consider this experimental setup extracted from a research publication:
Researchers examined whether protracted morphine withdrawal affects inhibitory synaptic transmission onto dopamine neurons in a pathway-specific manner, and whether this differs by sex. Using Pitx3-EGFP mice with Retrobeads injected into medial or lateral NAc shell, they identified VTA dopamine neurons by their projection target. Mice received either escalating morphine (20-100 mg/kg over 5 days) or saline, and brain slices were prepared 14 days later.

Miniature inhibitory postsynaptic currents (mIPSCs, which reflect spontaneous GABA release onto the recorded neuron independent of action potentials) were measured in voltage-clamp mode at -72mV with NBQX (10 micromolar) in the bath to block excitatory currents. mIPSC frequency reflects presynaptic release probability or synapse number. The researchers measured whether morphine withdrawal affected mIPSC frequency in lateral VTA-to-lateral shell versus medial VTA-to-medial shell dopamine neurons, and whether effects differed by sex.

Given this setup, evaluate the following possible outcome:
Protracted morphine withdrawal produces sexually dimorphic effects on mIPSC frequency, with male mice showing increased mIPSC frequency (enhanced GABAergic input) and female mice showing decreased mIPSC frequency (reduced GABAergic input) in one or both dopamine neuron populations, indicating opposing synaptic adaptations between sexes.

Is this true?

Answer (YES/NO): NO